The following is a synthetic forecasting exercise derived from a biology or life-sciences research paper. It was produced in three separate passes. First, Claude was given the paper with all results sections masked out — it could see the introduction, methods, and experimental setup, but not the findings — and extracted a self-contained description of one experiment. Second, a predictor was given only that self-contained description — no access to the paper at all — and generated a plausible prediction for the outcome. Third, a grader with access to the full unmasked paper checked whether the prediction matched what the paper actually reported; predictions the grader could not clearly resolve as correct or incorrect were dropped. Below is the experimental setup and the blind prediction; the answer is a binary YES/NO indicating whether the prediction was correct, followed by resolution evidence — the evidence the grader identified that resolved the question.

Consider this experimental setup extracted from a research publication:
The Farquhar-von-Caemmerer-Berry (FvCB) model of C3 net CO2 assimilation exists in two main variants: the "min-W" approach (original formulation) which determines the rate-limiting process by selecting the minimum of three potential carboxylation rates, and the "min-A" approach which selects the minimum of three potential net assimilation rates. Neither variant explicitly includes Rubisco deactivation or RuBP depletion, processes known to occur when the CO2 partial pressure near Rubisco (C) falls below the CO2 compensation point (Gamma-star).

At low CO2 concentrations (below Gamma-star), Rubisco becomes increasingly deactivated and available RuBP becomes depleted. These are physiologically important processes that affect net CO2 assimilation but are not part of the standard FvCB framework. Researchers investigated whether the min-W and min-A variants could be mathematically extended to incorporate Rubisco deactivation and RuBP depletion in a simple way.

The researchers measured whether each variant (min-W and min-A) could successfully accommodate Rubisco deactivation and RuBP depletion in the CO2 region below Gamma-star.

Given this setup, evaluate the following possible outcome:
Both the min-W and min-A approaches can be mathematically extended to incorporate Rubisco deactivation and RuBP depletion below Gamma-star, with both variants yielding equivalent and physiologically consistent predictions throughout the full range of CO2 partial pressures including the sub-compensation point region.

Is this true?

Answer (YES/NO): NO